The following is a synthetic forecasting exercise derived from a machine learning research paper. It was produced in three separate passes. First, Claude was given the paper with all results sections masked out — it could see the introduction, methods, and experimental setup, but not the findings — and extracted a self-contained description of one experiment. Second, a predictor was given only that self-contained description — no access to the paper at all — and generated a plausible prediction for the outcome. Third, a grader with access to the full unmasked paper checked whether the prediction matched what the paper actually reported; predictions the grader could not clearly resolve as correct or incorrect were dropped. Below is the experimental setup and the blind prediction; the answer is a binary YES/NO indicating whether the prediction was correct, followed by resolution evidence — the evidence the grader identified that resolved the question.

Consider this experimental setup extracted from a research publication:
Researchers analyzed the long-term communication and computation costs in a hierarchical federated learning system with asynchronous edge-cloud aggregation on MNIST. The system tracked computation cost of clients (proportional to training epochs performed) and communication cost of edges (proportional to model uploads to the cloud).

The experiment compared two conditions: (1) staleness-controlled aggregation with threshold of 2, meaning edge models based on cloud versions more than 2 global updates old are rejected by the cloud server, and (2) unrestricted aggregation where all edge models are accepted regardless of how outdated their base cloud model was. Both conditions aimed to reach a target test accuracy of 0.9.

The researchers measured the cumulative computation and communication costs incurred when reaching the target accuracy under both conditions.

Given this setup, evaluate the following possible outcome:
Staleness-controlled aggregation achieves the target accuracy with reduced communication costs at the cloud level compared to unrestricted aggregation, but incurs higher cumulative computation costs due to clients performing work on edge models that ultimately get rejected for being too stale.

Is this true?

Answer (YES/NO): NO